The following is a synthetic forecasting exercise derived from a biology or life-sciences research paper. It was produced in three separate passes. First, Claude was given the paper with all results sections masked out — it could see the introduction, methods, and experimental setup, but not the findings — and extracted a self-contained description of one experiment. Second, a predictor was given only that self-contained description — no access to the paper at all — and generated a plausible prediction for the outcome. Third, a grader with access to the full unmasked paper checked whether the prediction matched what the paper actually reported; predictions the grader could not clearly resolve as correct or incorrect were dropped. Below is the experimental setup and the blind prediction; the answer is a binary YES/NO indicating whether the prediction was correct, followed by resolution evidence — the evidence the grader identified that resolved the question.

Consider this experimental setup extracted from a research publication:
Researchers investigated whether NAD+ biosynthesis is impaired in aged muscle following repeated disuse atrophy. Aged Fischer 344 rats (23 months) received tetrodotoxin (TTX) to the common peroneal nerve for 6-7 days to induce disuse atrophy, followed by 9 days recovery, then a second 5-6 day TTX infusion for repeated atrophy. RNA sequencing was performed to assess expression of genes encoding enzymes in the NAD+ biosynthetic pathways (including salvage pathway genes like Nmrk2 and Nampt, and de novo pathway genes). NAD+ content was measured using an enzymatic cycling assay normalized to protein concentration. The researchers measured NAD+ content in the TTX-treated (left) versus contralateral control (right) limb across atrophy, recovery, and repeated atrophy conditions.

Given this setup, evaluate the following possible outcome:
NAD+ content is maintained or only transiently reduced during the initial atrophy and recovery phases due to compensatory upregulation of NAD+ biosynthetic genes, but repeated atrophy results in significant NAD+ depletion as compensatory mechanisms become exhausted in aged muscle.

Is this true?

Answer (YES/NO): YES